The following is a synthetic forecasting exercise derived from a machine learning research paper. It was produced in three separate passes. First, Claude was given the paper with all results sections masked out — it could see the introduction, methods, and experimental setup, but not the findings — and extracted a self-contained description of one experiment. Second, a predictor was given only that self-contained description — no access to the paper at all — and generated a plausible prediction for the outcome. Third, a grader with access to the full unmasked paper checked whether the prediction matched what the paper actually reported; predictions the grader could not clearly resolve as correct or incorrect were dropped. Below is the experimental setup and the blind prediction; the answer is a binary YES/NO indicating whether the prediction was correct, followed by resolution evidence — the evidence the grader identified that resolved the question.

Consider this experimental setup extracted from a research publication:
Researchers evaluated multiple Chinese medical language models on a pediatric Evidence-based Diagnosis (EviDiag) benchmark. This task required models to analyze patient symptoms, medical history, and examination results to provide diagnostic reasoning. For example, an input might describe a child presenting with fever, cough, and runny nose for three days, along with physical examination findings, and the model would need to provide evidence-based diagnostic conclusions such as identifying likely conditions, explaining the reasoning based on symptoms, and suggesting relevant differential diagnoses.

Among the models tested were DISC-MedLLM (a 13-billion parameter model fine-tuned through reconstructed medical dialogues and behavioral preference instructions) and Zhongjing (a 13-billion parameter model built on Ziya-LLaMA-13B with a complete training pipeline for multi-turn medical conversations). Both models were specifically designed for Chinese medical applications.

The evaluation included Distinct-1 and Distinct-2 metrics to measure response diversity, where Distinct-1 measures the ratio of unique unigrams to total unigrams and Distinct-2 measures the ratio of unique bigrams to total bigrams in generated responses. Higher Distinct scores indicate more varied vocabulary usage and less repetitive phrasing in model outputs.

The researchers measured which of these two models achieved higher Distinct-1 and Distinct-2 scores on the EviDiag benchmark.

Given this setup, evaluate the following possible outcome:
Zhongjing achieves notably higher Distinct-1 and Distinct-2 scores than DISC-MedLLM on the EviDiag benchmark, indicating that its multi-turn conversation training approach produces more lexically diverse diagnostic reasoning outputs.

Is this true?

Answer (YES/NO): NO